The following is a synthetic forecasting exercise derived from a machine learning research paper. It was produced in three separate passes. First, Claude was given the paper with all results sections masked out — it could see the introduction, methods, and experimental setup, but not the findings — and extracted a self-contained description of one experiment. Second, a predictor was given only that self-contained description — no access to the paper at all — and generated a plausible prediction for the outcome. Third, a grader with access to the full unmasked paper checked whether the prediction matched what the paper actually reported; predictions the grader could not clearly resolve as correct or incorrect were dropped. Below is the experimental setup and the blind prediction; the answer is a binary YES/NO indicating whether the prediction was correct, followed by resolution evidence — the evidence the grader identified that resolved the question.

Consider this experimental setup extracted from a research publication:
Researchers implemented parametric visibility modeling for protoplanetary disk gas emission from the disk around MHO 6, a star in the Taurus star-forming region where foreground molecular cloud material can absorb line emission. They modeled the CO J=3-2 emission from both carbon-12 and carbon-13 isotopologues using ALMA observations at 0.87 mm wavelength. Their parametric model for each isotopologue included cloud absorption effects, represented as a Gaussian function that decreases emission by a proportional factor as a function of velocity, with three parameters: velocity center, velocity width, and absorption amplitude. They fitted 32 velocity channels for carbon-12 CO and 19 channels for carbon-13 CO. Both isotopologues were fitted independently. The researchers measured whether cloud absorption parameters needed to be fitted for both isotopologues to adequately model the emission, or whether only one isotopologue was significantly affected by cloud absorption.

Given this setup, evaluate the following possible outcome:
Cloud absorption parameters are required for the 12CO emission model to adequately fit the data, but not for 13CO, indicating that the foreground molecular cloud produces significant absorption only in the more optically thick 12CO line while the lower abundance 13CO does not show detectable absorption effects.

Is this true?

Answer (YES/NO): NO